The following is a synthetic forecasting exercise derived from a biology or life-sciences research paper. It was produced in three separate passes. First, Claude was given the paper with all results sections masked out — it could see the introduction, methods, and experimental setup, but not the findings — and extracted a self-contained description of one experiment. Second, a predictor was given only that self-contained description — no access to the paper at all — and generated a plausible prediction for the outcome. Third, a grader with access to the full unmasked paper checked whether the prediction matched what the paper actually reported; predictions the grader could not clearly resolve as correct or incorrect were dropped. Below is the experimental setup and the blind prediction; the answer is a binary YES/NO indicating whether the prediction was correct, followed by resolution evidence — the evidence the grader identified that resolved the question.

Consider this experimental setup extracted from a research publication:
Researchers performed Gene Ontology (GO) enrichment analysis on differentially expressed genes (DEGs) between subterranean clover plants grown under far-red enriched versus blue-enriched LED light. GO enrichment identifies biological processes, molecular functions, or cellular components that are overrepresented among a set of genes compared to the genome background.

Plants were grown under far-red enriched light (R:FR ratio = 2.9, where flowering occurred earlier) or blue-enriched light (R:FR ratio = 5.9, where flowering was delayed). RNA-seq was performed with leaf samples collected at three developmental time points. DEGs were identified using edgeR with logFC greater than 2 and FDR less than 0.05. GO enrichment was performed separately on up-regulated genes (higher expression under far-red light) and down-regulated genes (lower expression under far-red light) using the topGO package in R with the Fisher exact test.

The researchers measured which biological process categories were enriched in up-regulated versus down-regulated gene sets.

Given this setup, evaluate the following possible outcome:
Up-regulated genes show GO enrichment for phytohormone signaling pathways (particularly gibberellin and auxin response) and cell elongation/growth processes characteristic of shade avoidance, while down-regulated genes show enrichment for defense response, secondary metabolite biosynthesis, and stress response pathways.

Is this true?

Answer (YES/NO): NO